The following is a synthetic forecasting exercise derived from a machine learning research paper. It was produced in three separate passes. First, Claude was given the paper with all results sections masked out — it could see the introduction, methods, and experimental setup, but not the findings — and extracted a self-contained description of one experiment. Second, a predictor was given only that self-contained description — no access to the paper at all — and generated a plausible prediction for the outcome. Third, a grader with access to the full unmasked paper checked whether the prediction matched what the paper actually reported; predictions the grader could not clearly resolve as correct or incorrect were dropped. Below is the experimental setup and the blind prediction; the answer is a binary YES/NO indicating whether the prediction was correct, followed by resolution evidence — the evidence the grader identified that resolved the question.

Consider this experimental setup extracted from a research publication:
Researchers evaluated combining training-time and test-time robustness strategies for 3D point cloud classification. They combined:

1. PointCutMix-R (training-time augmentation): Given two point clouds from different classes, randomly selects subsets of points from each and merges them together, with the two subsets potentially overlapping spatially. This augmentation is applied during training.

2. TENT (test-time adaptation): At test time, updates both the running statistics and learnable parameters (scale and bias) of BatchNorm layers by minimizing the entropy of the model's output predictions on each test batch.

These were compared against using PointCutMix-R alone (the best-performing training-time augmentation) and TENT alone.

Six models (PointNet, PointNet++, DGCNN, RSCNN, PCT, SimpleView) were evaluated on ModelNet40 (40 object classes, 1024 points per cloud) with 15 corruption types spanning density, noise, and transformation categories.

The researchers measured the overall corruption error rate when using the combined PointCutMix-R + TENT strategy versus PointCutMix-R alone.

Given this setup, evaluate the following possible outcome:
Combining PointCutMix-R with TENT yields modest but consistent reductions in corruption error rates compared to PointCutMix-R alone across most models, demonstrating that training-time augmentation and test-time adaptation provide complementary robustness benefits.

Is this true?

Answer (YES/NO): YES